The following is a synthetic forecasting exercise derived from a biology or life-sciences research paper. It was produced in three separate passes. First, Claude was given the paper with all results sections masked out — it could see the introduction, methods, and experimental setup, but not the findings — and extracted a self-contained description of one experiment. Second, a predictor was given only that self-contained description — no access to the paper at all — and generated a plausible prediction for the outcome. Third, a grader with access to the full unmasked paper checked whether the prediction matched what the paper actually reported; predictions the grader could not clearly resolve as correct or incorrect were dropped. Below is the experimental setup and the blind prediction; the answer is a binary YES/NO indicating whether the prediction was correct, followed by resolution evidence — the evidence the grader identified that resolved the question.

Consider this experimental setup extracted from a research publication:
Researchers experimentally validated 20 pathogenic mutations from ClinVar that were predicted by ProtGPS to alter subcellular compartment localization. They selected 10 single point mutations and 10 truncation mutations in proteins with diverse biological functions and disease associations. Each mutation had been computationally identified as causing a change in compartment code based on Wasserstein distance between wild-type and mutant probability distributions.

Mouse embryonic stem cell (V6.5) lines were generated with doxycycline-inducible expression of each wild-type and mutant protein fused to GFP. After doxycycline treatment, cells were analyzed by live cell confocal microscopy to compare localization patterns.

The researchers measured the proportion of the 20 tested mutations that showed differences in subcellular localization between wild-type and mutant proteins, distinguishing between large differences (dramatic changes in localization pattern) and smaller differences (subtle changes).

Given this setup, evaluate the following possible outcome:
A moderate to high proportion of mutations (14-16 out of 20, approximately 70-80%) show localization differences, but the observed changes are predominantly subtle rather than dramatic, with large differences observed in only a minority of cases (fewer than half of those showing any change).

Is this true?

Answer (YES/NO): NO